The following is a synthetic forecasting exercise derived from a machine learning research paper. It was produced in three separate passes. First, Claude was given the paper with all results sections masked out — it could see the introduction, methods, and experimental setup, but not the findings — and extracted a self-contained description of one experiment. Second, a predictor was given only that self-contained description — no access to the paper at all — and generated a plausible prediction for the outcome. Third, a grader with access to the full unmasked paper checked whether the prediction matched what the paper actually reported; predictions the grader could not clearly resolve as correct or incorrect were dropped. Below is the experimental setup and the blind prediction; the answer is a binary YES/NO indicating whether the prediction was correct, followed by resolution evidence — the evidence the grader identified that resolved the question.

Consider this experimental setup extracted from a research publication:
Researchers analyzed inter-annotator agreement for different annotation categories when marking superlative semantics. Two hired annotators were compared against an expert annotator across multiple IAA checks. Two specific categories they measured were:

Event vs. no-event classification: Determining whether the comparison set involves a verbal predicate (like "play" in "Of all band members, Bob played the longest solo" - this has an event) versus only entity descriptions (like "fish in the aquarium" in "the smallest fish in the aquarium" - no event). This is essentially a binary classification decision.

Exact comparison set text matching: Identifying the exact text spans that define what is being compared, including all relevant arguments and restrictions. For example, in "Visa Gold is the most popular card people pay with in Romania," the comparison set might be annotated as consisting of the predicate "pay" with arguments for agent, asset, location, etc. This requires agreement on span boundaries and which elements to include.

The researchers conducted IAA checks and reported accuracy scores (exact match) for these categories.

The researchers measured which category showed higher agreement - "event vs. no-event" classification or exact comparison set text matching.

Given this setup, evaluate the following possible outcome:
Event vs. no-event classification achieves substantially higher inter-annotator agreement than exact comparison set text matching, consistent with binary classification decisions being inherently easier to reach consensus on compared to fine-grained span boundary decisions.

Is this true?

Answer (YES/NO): YES